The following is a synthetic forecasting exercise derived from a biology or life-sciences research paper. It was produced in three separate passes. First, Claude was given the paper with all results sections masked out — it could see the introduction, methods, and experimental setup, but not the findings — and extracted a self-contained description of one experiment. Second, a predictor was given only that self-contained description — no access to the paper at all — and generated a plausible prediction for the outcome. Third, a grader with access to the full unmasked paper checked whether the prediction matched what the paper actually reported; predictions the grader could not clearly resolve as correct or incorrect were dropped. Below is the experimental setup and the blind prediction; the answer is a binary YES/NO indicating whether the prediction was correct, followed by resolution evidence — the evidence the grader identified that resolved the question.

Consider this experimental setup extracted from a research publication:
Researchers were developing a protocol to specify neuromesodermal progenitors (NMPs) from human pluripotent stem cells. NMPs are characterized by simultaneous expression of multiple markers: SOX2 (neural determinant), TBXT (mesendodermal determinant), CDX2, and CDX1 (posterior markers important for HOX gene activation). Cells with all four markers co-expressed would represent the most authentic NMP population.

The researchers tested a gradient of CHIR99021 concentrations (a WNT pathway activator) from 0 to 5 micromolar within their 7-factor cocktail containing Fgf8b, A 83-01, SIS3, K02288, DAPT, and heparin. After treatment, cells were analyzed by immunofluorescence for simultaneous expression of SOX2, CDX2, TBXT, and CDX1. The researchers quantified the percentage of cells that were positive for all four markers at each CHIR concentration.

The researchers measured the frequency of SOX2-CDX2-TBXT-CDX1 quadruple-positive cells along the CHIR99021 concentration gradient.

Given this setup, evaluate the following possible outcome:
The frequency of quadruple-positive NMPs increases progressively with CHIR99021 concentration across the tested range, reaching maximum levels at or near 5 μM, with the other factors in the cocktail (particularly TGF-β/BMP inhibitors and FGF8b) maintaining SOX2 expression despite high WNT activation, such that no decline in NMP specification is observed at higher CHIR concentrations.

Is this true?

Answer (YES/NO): NO